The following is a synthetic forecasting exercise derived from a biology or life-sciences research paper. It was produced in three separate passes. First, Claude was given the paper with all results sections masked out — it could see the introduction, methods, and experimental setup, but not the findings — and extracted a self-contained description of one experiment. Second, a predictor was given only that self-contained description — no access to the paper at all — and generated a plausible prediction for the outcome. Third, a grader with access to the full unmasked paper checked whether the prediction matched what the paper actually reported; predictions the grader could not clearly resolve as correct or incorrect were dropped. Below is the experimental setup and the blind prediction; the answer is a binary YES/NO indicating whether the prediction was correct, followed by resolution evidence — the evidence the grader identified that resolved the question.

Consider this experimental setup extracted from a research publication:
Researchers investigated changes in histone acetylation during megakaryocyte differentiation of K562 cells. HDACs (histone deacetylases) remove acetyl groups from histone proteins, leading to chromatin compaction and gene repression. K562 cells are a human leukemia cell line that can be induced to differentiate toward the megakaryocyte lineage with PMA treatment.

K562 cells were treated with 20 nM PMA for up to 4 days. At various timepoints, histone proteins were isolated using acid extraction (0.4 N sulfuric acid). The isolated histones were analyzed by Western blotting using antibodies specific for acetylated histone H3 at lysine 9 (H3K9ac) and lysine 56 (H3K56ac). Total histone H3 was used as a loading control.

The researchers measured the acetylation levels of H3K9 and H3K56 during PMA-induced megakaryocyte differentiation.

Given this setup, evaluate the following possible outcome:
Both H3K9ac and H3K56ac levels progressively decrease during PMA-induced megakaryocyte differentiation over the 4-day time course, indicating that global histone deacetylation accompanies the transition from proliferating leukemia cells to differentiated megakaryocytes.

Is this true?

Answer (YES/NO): NO